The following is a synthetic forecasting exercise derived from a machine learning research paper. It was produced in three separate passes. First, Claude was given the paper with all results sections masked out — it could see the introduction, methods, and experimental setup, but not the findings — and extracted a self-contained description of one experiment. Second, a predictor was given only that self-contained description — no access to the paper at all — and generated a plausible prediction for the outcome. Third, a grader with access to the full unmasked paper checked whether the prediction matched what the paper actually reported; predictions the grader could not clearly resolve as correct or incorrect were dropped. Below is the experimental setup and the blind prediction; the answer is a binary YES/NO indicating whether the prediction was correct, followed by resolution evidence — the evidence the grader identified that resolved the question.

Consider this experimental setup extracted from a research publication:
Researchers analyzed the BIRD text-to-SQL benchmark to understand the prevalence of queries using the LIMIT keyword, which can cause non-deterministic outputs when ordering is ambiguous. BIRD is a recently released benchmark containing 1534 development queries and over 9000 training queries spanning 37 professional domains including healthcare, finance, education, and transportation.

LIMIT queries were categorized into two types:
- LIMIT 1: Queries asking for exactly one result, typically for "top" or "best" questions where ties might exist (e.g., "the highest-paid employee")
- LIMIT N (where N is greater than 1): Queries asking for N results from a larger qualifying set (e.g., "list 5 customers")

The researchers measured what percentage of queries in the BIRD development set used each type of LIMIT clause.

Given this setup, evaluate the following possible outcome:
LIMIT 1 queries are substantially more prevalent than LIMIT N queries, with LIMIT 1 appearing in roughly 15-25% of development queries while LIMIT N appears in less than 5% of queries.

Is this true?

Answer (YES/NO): YES